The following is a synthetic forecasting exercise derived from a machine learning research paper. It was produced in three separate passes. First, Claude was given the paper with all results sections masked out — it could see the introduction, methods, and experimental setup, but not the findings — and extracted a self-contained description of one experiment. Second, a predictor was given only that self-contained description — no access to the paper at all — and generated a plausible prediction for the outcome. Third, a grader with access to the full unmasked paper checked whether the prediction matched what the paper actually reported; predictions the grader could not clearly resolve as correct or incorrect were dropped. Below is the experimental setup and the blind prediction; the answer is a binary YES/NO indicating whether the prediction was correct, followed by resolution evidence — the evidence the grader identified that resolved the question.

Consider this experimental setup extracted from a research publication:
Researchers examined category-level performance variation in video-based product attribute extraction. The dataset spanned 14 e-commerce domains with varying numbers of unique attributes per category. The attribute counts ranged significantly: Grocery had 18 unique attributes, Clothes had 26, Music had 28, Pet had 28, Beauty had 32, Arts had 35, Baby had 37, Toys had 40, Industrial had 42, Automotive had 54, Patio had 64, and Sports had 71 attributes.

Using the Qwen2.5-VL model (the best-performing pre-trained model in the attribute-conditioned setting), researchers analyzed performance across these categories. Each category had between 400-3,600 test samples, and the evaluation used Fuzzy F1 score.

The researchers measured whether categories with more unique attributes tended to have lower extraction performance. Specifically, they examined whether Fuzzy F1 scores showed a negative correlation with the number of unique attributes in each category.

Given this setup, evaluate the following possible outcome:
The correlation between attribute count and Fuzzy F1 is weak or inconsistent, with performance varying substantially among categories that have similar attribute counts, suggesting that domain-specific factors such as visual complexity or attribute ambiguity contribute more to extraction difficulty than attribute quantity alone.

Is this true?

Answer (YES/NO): YES